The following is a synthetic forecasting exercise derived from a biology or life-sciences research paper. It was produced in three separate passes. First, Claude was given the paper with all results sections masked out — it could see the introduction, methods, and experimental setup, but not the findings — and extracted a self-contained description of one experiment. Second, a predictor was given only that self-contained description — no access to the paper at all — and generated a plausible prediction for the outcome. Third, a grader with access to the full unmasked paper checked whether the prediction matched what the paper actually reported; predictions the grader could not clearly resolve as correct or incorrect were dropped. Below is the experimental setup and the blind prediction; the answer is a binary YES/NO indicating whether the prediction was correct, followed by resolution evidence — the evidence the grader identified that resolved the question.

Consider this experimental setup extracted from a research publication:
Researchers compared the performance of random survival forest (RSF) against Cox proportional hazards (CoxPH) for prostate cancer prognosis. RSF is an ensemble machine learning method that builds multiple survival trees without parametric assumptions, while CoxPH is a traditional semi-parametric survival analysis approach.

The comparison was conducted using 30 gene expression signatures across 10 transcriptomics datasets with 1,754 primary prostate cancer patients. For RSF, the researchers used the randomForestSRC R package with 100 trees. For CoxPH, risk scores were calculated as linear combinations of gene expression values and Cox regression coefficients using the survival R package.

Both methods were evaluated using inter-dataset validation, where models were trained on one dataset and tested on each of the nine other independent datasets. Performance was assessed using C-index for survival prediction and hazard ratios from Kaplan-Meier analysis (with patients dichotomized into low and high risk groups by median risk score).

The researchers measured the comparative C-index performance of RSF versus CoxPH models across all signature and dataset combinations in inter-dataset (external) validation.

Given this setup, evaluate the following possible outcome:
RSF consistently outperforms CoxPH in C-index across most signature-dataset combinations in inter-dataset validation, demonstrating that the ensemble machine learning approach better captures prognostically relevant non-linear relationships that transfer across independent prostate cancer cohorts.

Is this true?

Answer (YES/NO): YES